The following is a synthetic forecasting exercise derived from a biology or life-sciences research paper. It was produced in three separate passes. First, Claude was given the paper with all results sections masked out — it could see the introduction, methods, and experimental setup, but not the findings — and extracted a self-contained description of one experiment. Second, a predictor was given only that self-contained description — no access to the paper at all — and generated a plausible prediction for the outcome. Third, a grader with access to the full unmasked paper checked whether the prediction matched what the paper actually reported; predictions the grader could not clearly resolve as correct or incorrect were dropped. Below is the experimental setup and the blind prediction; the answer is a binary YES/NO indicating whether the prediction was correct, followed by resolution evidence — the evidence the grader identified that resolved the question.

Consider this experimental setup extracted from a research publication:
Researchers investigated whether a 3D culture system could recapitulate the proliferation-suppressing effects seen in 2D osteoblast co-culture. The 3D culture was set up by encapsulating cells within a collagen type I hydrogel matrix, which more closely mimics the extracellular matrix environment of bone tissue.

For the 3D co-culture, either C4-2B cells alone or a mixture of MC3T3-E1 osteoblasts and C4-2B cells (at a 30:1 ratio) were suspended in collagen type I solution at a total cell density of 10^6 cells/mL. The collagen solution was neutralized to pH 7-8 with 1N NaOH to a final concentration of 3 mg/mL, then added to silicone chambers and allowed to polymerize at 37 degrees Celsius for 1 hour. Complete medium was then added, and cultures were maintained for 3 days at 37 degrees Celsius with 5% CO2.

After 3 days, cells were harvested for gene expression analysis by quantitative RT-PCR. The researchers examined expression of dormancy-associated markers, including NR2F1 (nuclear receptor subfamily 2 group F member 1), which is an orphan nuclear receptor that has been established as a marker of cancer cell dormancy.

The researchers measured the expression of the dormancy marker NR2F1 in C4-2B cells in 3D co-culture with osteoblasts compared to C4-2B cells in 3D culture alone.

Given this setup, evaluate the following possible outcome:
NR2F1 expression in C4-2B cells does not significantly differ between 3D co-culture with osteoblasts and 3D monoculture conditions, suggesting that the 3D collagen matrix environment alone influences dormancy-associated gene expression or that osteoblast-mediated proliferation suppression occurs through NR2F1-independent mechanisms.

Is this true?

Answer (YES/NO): NO